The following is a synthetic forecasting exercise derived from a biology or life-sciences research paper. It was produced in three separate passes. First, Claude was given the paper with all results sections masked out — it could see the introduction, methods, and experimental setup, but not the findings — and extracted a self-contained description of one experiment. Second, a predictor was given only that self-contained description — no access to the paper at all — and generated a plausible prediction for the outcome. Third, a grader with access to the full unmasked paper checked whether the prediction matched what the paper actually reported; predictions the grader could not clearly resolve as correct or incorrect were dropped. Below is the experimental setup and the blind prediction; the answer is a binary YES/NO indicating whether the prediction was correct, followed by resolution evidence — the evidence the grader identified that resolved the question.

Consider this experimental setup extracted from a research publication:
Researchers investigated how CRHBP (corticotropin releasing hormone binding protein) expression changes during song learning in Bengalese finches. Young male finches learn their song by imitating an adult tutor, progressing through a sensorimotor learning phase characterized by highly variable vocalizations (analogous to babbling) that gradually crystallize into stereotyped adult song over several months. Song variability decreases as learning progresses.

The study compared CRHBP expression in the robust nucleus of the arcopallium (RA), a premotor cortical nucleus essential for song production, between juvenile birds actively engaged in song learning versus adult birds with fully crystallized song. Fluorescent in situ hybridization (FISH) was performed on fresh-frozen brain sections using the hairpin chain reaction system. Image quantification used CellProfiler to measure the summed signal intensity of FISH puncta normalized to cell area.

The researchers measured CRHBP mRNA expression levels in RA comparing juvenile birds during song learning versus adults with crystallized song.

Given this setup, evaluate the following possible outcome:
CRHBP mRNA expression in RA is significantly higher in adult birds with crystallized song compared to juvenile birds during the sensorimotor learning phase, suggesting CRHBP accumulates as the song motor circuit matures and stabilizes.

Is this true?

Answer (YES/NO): YES